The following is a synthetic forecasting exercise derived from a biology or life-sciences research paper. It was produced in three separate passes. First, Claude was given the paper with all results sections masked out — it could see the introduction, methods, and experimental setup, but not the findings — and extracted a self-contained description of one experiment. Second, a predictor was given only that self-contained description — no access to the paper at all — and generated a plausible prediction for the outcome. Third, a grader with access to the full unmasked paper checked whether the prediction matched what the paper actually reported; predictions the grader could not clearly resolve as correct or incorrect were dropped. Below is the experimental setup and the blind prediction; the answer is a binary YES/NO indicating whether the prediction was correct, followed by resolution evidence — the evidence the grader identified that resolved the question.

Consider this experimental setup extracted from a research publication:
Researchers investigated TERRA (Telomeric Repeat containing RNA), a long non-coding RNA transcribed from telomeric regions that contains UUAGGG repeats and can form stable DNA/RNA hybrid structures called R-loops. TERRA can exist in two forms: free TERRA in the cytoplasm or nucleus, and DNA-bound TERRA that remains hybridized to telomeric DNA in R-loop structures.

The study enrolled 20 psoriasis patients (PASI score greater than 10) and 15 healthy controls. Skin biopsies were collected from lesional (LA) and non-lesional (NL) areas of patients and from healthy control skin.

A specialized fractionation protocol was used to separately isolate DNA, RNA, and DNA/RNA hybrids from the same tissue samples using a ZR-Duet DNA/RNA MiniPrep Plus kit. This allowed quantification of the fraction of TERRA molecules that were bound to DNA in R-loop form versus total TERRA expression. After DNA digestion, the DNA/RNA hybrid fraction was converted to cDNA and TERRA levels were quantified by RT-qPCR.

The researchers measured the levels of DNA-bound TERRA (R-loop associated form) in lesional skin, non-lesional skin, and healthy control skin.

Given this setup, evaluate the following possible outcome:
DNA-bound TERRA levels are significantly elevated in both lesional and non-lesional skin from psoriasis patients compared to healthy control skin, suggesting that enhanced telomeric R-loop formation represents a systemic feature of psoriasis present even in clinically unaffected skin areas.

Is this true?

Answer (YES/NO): YES